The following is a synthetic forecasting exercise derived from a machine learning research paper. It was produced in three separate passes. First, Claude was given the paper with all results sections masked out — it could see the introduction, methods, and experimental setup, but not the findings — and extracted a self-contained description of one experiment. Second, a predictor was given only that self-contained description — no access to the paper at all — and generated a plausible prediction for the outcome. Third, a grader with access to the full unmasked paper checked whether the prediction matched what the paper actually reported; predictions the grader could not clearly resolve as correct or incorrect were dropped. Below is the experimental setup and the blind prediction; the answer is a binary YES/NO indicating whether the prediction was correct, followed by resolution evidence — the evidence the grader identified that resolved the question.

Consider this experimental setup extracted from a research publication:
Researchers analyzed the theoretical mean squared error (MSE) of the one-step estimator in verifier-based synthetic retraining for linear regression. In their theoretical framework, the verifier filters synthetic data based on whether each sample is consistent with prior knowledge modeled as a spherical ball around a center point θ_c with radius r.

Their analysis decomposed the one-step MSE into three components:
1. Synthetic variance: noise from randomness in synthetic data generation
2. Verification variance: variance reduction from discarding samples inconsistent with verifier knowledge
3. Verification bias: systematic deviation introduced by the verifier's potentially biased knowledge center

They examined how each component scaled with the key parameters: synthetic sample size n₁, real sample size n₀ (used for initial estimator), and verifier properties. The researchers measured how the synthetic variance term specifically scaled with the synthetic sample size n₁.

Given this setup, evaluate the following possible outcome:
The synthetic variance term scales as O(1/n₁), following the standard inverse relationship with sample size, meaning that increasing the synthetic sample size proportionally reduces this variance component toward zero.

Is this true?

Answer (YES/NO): YES